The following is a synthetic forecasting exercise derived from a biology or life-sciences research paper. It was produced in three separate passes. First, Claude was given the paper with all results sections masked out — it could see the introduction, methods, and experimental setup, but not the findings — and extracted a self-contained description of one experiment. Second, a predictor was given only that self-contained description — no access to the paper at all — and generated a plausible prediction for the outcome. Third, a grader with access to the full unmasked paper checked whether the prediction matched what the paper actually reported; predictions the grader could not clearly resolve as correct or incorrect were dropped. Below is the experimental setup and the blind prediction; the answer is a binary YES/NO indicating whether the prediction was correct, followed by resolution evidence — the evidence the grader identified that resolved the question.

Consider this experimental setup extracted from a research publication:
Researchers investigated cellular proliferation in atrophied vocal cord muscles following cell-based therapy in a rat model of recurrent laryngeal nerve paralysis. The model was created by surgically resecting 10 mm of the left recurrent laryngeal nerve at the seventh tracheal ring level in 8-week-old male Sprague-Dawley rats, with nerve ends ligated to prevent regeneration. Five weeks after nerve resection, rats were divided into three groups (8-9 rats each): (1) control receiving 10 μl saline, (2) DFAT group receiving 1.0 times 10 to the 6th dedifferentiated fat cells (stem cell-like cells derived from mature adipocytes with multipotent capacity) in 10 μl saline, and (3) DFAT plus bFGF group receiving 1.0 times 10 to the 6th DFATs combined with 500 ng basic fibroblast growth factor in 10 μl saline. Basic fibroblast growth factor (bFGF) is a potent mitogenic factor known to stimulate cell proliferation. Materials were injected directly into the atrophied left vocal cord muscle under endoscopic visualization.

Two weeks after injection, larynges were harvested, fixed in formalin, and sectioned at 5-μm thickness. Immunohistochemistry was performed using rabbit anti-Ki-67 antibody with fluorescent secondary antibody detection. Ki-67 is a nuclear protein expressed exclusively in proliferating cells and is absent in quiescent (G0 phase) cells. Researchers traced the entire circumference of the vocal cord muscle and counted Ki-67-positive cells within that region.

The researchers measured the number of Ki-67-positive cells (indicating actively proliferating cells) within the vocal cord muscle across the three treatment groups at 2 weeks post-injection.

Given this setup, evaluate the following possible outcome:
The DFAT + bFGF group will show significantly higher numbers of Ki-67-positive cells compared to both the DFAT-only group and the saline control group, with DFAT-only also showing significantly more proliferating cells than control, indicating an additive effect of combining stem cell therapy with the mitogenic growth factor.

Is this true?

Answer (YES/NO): NO